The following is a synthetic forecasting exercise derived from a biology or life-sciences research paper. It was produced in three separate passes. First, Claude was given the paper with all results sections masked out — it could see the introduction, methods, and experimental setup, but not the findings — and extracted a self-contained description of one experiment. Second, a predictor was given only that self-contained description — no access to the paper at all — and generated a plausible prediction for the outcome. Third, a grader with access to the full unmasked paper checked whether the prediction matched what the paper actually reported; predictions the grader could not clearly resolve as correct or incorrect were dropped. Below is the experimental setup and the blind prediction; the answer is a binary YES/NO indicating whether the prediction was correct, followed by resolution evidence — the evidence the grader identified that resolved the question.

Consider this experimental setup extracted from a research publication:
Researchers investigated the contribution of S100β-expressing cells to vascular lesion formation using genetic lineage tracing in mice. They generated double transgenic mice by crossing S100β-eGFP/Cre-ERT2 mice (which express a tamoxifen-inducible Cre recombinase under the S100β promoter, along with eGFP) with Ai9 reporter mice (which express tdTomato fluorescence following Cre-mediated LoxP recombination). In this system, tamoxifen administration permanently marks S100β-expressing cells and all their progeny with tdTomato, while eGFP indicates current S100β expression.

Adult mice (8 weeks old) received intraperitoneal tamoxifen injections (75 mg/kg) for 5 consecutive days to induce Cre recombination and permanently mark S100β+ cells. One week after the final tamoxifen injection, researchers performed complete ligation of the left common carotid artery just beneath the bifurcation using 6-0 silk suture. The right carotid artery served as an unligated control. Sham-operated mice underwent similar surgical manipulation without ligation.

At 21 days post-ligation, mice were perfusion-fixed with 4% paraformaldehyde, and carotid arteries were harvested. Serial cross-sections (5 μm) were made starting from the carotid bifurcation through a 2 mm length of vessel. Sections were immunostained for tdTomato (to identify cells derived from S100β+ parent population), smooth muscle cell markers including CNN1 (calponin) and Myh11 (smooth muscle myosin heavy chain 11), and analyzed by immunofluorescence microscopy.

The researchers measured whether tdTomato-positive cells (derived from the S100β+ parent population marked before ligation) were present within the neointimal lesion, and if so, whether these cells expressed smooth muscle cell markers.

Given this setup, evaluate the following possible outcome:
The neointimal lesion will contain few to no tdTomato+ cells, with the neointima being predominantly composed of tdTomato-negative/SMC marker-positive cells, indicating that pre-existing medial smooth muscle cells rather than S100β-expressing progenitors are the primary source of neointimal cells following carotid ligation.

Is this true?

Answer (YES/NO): NO